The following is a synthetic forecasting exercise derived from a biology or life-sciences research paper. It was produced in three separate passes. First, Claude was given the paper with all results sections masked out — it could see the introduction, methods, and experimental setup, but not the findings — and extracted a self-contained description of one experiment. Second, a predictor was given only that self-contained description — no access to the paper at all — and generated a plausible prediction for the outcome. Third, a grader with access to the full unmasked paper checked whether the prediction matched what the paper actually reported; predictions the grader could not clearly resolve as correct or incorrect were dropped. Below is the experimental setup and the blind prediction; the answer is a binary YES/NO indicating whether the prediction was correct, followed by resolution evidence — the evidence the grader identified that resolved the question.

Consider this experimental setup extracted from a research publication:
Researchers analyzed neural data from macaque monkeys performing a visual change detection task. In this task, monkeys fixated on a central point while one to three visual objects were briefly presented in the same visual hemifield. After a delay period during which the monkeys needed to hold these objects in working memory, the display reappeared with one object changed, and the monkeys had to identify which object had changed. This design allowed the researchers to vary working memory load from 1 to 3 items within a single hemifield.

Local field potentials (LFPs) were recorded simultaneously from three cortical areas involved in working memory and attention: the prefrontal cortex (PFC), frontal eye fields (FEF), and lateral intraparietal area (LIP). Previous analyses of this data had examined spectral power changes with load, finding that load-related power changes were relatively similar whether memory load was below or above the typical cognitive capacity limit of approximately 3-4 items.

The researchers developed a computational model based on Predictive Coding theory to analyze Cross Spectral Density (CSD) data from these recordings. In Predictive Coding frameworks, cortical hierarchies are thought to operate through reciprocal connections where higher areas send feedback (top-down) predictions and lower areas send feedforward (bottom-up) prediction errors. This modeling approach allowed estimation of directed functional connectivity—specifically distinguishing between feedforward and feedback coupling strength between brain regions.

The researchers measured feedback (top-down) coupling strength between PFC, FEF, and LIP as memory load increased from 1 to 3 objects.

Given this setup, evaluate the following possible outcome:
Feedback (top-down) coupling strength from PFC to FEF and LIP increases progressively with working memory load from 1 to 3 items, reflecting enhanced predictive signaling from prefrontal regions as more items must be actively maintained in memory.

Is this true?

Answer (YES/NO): NO